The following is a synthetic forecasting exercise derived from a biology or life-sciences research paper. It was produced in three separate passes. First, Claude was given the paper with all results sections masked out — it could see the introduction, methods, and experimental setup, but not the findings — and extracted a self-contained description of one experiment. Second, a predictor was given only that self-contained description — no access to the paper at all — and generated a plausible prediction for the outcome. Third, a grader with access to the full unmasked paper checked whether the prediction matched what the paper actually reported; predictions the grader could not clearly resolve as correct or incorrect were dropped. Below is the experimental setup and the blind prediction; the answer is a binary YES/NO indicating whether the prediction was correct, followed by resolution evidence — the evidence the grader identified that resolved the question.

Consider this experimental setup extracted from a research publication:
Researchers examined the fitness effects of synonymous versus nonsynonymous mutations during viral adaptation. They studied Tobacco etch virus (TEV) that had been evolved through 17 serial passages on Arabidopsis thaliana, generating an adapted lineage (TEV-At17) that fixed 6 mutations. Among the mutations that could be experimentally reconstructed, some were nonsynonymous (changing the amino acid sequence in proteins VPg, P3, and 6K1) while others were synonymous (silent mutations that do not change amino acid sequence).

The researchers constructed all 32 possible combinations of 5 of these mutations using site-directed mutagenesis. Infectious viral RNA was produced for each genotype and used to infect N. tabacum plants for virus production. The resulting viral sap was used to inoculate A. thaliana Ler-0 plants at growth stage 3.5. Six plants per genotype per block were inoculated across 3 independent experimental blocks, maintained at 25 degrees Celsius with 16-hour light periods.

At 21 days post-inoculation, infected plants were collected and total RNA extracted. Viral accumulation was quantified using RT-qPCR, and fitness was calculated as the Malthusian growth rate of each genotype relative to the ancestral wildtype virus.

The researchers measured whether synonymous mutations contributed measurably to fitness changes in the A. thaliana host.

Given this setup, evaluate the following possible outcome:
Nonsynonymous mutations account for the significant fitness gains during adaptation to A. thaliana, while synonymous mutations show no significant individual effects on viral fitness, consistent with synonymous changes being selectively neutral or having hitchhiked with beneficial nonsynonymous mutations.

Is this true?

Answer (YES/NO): NO